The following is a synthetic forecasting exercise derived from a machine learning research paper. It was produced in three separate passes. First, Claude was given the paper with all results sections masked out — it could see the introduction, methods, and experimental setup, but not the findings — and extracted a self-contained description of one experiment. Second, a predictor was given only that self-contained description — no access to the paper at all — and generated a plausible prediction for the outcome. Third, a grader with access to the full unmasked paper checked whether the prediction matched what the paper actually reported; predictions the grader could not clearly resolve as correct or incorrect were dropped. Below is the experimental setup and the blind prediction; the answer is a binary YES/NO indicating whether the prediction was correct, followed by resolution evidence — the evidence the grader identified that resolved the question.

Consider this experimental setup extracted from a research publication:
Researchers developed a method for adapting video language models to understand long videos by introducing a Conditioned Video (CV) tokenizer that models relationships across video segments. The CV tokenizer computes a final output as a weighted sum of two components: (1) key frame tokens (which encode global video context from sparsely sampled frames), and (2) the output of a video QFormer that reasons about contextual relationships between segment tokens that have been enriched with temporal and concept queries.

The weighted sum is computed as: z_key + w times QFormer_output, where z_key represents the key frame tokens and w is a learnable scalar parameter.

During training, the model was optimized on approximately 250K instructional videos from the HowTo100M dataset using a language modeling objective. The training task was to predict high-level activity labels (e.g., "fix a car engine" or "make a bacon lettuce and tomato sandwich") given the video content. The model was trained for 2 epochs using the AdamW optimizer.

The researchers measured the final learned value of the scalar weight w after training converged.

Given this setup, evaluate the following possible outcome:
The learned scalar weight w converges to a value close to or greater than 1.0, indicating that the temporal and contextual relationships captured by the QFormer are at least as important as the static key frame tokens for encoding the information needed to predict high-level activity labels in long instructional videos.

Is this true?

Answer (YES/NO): NO